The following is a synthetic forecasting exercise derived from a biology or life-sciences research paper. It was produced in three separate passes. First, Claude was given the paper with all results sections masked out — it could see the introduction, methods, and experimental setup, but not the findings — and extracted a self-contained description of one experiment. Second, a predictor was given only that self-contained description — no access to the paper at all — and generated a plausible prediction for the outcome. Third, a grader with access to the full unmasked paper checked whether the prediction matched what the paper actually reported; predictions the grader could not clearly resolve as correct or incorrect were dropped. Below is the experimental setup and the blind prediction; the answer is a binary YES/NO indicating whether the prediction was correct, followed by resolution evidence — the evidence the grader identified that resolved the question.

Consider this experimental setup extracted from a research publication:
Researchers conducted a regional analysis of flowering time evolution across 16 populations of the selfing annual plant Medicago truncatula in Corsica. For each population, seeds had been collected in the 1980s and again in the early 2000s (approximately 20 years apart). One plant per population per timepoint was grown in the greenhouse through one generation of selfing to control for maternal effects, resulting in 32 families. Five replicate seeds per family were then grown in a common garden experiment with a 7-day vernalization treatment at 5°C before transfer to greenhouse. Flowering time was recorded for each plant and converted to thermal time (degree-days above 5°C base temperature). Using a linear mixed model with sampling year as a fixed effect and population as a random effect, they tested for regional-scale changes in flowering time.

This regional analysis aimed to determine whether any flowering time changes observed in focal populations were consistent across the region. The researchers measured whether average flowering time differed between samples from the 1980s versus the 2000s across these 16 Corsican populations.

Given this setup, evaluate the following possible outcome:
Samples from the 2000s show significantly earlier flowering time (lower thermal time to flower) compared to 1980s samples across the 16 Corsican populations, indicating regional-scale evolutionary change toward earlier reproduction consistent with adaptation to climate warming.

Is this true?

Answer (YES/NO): YES